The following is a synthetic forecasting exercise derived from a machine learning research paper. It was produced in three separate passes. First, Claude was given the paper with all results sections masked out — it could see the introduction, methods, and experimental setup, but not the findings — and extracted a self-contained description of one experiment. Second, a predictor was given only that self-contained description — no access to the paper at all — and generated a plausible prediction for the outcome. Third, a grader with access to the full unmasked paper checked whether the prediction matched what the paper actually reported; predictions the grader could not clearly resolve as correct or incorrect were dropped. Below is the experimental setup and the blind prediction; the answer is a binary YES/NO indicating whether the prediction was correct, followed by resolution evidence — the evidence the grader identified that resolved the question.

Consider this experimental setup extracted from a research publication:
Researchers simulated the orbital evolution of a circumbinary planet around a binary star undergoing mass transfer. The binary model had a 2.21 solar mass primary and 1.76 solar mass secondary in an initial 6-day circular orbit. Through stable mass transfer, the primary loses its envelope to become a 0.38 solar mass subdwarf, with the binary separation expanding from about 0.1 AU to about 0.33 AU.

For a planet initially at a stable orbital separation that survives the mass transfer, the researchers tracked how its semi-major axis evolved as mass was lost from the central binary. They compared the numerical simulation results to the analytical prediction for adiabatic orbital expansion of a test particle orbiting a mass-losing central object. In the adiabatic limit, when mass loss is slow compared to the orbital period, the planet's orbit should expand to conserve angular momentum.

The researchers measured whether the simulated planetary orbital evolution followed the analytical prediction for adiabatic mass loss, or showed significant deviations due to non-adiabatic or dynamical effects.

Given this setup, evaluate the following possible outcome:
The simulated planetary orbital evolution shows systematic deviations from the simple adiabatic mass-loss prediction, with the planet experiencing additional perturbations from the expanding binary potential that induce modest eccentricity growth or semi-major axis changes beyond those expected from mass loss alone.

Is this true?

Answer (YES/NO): NO